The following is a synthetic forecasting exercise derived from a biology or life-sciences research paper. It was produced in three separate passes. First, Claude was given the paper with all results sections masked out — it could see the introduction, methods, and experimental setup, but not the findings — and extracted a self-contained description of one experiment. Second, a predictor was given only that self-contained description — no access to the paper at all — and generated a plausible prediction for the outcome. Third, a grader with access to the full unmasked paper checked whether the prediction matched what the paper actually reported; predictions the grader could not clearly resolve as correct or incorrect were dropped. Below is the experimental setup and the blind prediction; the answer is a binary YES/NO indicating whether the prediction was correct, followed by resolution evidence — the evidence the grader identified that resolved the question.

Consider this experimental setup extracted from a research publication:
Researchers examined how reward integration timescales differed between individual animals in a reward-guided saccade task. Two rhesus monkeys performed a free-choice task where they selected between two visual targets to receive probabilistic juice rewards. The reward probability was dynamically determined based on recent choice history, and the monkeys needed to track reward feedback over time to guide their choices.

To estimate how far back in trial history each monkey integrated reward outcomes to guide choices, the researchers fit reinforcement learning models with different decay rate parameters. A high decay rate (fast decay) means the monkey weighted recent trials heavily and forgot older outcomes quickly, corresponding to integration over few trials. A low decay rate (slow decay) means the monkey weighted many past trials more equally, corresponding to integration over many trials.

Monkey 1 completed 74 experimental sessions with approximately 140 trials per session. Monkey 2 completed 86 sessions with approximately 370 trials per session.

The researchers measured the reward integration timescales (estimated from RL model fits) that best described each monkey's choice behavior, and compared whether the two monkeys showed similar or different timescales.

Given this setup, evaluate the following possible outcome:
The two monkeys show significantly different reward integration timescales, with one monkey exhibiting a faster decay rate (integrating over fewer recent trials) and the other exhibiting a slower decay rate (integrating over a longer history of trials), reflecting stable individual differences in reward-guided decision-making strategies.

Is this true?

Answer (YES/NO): YES